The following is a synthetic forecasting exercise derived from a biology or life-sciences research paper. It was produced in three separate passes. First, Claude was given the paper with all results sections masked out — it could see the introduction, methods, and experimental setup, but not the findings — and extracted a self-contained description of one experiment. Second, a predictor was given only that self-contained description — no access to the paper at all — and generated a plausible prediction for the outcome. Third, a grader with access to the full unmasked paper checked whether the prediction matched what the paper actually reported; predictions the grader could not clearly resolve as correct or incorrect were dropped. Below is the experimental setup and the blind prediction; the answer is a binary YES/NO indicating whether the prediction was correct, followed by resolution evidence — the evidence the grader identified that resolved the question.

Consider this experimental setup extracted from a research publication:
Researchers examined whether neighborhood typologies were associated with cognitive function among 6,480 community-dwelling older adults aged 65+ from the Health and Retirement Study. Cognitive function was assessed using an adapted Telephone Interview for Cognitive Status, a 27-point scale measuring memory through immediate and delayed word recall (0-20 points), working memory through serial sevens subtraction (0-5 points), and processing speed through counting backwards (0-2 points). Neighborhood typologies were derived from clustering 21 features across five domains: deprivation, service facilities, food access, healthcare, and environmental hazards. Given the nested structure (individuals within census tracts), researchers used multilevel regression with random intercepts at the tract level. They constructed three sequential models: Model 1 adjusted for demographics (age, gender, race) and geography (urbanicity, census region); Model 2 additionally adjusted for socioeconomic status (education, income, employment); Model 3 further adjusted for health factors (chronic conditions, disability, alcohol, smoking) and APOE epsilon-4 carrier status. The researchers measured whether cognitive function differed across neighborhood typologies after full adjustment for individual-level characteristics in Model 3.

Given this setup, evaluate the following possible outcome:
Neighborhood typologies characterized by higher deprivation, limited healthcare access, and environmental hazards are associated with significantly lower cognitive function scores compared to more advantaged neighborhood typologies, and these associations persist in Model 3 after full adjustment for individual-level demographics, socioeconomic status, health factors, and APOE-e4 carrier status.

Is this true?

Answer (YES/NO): NO